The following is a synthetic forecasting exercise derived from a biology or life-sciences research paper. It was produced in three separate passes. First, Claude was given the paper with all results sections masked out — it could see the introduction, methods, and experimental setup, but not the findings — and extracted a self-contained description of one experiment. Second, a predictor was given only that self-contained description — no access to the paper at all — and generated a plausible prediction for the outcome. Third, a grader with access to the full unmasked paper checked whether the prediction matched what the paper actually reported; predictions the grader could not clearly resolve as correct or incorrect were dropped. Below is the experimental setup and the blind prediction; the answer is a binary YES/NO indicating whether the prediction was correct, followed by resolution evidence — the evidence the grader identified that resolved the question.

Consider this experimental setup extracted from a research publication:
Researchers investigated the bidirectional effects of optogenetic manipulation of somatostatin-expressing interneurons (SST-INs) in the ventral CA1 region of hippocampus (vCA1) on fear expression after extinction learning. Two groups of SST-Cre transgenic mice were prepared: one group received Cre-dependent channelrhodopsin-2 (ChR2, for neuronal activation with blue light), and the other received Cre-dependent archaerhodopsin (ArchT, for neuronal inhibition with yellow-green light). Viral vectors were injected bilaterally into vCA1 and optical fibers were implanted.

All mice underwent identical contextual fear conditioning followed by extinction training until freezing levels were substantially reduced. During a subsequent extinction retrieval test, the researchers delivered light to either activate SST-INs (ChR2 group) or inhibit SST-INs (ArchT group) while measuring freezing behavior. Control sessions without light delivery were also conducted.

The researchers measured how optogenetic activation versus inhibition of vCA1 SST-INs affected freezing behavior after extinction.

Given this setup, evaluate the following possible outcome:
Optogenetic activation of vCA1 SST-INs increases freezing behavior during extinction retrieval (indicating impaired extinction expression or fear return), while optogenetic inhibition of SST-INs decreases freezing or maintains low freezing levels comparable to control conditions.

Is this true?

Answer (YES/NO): NO